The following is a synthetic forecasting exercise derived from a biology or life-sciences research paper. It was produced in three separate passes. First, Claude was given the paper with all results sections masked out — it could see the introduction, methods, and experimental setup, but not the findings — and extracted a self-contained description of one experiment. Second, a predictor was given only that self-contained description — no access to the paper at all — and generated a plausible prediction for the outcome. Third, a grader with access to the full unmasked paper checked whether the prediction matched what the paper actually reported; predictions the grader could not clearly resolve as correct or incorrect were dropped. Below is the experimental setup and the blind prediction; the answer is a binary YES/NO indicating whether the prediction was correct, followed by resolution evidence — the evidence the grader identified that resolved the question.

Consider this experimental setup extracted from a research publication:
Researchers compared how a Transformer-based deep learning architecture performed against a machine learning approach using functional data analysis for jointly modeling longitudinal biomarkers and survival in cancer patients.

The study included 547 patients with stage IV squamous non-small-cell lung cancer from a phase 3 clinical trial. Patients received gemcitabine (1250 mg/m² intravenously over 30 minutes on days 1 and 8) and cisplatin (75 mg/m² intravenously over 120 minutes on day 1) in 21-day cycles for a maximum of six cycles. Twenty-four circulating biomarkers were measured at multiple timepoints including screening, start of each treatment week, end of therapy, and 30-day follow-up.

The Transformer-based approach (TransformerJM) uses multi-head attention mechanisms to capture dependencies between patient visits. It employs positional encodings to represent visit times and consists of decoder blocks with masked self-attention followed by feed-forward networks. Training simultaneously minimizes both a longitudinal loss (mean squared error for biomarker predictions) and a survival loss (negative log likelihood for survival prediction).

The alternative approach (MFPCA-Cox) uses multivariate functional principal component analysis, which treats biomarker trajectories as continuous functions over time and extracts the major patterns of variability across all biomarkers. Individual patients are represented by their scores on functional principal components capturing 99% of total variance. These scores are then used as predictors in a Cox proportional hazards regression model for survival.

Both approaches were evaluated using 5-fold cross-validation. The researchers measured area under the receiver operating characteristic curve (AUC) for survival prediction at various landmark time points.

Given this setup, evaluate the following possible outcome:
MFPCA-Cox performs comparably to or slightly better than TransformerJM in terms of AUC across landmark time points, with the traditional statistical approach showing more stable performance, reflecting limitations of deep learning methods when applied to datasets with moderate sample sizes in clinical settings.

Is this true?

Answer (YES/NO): NO